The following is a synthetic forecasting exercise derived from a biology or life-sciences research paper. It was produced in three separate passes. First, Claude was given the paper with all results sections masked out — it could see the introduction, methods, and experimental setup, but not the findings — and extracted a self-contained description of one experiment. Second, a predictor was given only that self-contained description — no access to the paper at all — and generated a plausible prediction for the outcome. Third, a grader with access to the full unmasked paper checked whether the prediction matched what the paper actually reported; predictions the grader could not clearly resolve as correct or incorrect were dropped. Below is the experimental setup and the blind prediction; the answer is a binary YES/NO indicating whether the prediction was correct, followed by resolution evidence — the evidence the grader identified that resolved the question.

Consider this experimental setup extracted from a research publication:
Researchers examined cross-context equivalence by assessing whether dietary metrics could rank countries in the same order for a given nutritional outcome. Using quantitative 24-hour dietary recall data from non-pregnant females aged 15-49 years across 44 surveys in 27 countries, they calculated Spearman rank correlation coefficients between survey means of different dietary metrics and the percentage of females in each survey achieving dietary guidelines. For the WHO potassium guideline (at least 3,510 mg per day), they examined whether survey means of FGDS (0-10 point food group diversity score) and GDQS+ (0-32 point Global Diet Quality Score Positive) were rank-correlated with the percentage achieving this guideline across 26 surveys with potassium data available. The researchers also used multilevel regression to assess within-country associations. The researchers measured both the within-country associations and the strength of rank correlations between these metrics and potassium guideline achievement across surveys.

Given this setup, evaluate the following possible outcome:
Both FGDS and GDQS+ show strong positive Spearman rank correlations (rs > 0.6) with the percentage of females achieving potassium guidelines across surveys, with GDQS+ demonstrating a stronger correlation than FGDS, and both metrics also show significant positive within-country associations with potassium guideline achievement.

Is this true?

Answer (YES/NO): NO